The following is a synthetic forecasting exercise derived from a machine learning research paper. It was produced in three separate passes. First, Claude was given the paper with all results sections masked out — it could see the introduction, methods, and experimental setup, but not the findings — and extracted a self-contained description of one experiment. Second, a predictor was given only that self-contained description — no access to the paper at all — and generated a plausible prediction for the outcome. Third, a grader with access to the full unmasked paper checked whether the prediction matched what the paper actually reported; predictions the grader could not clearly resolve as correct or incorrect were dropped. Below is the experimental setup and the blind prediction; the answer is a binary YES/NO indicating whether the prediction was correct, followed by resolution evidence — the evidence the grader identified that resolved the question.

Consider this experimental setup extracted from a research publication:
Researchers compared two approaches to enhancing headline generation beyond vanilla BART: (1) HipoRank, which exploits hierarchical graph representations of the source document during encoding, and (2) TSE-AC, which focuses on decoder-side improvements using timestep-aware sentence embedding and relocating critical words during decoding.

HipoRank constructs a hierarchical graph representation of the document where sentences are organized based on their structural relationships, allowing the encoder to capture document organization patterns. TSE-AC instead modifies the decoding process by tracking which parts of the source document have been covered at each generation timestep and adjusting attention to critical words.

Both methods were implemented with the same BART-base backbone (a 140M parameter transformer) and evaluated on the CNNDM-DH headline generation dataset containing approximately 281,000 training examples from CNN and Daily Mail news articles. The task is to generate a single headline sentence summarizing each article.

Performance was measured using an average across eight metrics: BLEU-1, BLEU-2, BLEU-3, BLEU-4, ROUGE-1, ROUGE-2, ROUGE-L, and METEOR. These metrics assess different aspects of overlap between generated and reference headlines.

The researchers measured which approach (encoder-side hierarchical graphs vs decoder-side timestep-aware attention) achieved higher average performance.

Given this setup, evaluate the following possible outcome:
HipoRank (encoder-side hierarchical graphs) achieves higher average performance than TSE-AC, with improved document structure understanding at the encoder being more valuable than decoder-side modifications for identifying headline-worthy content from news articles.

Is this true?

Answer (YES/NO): NO